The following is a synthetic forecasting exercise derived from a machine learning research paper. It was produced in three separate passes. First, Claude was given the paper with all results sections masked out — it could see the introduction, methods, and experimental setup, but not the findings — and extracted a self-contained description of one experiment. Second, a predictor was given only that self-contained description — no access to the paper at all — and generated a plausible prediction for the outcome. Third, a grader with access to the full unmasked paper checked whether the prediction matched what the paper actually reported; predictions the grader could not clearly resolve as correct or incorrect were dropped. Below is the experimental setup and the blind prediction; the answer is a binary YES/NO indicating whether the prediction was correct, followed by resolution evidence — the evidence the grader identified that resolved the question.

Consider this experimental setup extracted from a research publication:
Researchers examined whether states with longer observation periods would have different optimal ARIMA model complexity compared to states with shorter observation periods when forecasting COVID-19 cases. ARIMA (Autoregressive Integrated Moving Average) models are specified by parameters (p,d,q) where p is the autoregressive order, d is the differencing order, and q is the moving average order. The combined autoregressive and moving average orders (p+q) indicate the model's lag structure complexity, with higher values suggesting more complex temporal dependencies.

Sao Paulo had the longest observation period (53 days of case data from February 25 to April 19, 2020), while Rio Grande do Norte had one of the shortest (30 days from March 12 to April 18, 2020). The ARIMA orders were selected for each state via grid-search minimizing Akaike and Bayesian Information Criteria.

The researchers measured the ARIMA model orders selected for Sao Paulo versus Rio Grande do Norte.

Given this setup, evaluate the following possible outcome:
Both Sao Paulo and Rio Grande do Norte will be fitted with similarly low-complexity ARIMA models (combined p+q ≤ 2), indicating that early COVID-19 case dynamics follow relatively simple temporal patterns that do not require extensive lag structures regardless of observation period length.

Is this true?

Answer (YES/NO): YES